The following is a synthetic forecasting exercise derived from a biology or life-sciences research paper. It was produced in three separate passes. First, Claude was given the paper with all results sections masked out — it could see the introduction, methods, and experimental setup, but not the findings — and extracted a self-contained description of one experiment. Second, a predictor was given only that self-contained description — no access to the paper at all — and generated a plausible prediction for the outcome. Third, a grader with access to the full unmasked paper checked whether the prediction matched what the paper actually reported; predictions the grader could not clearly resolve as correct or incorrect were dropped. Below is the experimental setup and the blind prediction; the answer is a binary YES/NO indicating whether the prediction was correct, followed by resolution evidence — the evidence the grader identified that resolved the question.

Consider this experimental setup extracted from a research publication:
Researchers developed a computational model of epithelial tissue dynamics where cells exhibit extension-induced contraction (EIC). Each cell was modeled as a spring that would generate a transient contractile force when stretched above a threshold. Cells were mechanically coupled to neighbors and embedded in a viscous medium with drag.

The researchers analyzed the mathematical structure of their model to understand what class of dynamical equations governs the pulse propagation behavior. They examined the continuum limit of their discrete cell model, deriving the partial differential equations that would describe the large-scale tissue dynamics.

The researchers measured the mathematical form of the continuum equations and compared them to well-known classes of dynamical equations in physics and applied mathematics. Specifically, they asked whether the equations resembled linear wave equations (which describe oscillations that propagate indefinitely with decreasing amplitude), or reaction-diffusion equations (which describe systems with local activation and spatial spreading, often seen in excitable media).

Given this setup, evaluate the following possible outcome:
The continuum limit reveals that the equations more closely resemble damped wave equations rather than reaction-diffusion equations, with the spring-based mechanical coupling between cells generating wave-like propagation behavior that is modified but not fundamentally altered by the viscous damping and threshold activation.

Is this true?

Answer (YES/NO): NO